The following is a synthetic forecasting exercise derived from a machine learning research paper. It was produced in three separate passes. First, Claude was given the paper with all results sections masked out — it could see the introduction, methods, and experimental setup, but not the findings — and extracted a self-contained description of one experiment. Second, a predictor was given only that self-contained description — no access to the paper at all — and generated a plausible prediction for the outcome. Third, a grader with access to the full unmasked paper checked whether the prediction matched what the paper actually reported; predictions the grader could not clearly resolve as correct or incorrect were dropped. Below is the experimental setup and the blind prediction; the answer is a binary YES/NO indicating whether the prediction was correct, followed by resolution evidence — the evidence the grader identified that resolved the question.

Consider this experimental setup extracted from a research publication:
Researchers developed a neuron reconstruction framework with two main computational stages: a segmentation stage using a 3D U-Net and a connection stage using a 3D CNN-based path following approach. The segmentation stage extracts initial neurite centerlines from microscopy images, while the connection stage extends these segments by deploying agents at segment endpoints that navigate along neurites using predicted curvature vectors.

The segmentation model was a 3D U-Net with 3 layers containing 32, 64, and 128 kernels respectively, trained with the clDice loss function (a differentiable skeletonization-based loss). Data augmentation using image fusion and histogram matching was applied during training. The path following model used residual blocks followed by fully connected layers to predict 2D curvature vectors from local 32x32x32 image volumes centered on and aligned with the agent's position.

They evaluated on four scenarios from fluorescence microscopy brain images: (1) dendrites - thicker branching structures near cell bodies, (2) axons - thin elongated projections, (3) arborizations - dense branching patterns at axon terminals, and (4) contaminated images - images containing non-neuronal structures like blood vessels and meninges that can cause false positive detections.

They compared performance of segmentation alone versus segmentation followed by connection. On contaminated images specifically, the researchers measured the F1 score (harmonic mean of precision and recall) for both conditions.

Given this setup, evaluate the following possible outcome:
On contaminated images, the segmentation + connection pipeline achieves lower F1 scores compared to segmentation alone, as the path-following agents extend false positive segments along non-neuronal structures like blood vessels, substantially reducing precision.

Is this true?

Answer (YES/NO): YES